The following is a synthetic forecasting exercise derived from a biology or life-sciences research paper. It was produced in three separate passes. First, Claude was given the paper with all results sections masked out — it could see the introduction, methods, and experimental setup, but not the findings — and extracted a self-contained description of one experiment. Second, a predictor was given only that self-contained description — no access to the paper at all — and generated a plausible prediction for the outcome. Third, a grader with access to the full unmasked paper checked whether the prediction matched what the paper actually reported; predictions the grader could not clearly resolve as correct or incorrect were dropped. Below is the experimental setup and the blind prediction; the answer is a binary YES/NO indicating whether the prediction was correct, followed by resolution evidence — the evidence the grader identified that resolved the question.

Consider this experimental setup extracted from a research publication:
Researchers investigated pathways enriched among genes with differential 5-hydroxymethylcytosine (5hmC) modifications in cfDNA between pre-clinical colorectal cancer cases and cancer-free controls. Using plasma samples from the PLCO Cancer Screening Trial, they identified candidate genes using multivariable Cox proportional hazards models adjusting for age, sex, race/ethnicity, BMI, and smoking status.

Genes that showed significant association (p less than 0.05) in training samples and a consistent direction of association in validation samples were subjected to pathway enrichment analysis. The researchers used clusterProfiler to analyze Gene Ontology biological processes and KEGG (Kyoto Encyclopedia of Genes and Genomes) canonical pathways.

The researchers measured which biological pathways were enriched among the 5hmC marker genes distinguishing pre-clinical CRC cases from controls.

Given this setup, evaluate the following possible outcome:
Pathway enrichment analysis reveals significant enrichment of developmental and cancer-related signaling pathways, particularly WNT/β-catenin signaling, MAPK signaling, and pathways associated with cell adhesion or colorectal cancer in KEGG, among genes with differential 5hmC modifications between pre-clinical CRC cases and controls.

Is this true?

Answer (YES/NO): NO